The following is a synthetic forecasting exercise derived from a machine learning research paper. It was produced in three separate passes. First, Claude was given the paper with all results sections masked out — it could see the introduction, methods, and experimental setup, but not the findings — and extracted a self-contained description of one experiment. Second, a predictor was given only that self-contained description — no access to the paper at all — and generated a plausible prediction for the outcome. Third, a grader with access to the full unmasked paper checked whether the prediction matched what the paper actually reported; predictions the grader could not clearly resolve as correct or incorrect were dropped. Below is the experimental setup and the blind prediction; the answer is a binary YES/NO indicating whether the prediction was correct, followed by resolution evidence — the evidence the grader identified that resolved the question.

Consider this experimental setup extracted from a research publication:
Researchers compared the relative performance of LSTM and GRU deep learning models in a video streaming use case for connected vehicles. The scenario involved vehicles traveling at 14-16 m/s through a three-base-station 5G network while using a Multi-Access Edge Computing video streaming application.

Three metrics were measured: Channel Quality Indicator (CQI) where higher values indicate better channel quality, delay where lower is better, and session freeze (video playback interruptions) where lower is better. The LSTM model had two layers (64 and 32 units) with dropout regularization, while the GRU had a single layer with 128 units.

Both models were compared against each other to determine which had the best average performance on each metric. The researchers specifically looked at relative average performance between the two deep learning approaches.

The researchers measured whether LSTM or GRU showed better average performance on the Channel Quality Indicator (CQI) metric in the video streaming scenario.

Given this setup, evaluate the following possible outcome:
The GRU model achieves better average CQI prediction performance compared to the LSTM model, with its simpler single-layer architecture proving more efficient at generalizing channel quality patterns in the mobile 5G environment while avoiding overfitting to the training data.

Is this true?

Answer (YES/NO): NO